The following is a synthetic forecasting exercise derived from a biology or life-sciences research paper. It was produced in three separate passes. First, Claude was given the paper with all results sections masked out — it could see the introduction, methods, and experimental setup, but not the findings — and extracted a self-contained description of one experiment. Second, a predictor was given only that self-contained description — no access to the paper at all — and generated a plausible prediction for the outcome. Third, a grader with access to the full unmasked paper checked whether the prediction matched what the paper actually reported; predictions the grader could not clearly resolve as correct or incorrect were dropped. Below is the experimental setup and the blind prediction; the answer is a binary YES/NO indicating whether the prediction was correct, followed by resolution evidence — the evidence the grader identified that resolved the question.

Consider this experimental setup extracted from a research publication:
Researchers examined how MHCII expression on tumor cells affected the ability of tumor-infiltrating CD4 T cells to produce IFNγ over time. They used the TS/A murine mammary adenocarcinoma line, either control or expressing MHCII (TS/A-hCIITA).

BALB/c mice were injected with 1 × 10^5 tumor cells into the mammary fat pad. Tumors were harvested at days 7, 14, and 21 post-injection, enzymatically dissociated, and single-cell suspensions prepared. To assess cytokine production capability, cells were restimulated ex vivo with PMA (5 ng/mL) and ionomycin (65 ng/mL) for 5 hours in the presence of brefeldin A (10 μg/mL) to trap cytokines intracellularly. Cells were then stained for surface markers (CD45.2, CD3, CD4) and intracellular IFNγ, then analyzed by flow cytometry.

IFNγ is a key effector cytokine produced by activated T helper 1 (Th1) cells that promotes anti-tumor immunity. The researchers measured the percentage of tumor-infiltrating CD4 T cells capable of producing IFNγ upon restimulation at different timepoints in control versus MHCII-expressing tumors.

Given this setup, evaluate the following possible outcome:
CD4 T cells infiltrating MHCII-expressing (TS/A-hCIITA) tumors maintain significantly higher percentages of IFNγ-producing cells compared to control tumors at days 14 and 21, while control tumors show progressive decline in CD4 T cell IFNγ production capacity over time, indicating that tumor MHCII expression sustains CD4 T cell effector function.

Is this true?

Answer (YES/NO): NO